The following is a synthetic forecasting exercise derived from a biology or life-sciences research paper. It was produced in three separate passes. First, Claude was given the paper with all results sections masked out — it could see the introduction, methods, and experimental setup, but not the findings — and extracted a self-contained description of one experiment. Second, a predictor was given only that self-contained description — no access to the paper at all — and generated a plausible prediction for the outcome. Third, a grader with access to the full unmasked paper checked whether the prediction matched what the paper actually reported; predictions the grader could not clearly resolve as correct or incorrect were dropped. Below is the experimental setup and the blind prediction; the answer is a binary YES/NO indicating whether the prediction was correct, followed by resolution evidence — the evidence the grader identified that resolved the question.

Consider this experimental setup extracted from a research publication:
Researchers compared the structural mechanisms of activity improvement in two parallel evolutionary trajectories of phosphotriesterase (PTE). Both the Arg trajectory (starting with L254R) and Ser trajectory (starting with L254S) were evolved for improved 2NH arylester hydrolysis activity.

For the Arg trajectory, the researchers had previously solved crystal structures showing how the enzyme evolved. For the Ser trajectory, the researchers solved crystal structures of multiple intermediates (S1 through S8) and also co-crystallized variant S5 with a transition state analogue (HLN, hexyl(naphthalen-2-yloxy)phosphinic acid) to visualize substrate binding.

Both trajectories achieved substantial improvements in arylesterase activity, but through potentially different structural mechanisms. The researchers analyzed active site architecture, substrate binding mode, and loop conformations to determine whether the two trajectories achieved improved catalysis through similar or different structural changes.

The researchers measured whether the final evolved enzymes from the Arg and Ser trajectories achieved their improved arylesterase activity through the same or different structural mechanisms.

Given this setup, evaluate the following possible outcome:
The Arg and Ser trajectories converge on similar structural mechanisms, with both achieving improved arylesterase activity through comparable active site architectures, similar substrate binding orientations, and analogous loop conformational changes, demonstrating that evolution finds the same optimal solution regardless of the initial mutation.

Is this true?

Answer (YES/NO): NO